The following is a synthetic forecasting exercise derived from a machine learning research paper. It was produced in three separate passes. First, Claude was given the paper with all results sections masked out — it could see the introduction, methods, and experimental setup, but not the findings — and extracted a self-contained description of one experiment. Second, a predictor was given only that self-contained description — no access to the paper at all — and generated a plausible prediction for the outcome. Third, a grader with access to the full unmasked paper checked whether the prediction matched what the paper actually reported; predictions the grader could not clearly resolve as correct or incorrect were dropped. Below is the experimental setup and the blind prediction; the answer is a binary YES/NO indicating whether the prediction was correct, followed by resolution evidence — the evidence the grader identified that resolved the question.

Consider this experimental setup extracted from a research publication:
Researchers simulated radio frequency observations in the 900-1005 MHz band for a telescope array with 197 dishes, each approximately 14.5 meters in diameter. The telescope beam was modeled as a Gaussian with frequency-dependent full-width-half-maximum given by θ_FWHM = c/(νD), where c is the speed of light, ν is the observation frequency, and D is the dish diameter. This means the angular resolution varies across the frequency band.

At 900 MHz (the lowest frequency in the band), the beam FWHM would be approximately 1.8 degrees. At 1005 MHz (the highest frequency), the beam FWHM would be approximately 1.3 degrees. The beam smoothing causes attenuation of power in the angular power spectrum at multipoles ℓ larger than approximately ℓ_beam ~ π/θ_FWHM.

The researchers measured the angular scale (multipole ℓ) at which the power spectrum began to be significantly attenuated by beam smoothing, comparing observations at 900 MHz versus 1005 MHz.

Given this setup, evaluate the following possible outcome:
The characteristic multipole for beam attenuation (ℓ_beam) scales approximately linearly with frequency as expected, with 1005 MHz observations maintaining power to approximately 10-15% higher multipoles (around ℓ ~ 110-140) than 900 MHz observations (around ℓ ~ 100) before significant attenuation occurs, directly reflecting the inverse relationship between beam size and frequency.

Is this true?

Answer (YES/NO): NO